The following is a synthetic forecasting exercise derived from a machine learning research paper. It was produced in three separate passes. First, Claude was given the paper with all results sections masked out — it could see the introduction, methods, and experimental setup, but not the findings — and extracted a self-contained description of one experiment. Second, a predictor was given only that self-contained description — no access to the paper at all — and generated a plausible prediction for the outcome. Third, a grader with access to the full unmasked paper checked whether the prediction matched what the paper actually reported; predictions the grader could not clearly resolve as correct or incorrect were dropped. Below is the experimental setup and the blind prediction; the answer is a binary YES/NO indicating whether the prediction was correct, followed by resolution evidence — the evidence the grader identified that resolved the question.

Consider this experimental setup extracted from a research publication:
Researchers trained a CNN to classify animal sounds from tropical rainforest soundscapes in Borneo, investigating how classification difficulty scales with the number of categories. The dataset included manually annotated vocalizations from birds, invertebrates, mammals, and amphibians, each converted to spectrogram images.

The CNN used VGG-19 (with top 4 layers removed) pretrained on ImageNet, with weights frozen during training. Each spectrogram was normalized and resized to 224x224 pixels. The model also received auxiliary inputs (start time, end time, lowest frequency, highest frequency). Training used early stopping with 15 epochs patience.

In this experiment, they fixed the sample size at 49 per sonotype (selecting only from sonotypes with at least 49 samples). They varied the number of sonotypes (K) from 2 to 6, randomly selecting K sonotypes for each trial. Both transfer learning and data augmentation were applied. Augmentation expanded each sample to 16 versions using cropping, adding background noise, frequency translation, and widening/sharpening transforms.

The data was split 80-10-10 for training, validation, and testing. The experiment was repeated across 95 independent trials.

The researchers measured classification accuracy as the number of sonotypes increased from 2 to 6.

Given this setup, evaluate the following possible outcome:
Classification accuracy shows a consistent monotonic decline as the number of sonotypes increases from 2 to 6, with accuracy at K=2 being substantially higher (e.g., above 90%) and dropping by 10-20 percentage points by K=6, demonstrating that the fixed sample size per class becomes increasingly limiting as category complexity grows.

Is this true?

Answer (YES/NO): NO